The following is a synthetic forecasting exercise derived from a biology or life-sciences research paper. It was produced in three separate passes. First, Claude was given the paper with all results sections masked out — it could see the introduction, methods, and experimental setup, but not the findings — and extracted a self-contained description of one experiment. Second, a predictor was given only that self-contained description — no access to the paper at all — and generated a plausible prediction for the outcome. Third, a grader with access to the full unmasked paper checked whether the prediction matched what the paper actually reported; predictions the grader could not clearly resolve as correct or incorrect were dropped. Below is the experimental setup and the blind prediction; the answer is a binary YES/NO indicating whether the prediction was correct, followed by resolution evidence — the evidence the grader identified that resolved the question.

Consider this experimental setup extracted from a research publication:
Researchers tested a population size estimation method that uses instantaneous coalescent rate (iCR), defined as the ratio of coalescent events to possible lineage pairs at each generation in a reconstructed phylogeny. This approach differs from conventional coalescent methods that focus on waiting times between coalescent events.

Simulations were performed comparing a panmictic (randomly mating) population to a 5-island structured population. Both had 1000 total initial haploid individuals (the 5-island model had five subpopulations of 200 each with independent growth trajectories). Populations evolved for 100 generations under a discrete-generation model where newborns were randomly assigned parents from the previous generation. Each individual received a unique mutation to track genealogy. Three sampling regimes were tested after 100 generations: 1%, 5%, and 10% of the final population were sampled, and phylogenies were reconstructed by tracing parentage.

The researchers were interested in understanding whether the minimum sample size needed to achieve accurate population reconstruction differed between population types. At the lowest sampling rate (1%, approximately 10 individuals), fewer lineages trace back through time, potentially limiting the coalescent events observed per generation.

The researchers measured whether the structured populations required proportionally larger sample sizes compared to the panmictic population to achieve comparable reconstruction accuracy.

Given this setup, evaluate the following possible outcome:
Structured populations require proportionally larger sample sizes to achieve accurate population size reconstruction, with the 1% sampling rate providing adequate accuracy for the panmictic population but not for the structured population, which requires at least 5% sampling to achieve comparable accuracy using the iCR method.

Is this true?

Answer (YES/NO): YES